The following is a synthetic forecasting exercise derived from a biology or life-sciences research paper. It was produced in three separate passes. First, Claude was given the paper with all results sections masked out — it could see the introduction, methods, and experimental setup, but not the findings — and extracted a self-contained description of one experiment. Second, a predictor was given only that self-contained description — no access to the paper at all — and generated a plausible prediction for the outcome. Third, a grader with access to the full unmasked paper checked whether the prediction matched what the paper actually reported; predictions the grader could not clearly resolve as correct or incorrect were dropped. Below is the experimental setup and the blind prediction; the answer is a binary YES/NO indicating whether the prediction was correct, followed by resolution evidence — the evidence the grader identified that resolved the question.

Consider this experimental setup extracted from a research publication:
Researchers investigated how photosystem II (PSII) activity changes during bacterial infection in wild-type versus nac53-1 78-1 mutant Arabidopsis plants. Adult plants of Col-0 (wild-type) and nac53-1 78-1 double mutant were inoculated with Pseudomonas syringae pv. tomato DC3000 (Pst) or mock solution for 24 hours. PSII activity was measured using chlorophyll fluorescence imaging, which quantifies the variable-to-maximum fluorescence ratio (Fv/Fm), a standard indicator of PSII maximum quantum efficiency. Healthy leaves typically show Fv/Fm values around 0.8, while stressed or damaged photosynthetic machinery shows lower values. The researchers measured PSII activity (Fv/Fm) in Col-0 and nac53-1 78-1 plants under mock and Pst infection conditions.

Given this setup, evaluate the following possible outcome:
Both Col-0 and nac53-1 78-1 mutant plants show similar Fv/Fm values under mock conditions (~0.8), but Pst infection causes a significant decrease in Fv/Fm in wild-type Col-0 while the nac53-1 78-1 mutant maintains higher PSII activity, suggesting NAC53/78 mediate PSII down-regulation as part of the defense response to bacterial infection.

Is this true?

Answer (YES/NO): YES